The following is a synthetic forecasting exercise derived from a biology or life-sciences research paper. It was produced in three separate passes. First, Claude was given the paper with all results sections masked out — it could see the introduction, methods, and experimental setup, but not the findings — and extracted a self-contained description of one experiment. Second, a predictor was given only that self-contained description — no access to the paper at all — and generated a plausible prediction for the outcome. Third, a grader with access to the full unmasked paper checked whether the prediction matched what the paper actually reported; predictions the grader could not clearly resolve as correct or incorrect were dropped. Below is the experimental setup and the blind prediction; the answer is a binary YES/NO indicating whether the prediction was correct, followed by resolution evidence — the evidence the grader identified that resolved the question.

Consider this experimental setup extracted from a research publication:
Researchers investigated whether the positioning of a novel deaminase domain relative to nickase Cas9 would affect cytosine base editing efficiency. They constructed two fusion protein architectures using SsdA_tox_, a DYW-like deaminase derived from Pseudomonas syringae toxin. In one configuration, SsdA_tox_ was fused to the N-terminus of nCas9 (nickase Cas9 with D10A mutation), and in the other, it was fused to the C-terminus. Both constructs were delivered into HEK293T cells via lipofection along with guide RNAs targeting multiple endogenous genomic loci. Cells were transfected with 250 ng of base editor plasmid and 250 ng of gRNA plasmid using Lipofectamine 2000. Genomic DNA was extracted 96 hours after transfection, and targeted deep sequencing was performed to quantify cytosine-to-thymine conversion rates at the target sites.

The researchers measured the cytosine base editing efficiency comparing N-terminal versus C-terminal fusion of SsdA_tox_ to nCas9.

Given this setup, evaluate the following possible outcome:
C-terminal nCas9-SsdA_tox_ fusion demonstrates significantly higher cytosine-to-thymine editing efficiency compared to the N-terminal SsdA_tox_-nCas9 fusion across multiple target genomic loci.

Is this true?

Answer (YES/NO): NO